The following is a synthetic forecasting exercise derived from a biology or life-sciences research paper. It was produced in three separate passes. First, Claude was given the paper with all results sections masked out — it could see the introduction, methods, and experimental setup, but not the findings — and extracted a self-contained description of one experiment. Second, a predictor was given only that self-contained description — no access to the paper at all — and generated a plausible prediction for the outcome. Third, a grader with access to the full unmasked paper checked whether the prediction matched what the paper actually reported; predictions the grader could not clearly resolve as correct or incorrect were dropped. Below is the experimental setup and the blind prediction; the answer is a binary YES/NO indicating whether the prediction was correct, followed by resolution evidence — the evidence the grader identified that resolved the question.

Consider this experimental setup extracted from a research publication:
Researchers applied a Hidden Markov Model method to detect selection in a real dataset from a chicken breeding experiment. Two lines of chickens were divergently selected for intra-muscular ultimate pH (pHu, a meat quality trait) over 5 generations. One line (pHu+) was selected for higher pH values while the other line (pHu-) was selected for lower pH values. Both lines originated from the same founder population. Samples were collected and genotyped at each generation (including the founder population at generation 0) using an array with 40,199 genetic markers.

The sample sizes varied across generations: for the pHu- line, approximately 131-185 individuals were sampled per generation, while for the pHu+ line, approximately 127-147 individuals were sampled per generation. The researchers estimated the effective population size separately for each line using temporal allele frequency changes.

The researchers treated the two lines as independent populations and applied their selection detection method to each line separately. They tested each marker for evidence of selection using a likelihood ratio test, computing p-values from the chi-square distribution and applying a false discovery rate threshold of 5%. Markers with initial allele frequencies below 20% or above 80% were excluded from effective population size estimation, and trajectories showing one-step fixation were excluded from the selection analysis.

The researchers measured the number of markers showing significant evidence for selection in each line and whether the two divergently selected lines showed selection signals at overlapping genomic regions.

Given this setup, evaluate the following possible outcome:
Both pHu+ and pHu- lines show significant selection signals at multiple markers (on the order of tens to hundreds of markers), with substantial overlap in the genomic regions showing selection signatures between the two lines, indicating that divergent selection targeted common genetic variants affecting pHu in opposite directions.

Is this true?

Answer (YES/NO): NO